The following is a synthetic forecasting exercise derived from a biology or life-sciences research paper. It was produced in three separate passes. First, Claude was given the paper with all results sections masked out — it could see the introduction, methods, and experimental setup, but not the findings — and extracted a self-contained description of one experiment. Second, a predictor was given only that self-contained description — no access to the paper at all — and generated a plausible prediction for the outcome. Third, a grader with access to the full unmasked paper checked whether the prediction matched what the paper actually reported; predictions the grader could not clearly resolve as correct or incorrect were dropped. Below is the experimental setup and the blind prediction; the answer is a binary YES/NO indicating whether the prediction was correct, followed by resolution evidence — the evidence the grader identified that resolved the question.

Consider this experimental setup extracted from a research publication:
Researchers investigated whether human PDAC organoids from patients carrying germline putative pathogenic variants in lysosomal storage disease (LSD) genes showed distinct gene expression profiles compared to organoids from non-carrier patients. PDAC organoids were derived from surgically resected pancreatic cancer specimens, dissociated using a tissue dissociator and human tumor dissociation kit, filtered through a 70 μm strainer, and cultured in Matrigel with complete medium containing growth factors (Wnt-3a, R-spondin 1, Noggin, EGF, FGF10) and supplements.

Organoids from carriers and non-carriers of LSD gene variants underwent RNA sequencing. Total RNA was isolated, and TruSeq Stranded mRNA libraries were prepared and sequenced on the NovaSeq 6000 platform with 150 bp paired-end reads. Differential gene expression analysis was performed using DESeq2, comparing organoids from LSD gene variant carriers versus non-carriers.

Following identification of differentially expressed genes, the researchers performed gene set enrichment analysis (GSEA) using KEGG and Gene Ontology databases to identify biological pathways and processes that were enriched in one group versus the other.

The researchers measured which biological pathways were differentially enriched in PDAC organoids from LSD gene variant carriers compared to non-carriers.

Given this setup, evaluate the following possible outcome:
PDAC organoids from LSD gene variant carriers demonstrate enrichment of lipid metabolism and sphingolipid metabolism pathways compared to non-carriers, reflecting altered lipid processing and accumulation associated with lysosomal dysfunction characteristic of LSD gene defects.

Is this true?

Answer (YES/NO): NO